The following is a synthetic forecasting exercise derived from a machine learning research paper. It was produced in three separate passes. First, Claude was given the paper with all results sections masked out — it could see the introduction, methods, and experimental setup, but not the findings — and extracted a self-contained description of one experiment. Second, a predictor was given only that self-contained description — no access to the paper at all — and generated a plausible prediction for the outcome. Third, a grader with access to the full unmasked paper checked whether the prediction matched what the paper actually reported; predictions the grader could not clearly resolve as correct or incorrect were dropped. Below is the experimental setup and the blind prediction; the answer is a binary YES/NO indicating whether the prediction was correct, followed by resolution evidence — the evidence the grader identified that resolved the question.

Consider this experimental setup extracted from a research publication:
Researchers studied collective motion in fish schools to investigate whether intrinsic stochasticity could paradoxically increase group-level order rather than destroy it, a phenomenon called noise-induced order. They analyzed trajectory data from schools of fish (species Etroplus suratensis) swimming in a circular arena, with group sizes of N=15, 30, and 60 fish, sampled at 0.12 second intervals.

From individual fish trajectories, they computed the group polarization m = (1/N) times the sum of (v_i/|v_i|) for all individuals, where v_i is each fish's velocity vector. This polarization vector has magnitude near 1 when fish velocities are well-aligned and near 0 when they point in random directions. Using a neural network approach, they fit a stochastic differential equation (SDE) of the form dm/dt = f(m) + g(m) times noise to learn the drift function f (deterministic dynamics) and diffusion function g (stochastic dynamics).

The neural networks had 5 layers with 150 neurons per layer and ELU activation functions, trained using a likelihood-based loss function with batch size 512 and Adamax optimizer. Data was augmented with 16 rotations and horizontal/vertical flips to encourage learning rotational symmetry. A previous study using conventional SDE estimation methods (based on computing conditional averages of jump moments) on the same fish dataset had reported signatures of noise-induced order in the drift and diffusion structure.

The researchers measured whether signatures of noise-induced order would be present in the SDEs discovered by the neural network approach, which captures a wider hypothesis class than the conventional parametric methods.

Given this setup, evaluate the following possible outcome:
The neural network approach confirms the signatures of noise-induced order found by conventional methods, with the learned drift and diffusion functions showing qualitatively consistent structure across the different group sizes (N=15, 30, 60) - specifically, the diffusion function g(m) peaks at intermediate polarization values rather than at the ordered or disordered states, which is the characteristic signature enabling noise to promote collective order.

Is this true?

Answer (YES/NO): NO